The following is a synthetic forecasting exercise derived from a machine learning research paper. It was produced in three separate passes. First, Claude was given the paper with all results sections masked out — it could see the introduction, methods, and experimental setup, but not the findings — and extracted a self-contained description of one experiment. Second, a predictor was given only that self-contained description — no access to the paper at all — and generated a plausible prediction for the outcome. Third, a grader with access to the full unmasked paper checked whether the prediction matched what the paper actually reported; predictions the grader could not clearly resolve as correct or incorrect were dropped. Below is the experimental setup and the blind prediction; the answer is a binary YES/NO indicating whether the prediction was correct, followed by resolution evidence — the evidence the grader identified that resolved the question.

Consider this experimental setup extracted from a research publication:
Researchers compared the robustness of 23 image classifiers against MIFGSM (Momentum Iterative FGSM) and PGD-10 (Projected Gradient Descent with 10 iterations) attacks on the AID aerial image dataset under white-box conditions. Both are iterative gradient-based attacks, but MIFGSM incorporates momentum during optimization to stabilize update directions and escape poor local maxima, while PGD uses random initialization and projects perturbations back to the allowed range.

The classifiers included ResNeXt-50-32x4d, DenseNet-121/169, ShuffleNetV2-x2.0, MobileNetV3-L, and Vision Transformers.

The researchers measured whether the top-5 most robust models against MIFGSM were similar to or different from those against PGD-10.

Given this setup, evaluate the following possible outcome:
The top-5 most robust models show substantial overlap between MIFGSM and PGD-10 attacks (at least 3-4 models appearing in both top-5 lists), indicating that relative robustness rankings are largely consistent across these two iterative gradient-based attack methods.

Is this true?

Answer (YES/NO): YES